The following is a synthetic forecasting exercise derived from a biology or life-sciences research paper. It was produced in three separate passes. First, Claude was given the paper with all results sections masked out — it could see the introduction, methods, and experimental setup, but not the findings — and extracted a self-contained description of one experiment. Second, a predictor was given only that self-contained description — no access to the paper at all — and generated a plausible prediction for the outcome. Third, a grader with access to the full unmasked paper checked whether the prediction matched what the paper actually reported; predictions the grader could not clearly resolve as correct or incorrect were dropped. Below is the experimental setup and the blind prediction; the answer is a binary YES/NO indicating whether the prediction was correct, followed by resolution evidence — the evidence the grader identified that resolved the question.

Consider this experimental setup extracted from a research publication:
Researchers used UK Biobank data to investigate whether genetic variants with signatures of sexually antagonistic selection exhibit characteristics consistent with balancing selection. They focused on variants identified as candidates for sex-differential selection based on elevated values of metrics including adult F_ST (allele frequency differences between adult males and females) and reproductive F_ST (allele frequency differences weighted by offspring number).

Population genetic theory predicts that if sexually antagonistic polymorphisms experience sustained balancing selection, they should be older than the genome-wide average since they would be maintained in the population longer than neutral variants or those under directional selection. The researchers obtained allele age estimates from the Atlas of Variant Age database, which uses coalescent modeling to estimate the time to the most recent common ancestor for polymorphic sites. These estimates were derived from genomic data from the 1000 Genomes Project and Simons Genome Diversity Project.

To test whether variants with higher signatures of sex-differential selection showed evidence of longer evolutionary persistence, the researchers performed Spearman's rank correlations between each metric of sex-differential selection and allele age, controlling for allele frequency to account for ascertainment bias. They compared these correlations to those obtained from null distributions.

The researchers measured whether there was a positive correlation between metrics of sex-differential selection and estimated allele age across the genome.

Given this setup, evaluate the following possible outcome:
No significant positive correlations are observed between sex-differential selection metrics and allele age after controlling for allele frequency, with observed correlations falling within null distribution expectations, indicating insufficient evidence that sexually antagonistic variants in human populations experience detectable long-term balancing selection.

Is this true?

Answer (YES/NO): YES